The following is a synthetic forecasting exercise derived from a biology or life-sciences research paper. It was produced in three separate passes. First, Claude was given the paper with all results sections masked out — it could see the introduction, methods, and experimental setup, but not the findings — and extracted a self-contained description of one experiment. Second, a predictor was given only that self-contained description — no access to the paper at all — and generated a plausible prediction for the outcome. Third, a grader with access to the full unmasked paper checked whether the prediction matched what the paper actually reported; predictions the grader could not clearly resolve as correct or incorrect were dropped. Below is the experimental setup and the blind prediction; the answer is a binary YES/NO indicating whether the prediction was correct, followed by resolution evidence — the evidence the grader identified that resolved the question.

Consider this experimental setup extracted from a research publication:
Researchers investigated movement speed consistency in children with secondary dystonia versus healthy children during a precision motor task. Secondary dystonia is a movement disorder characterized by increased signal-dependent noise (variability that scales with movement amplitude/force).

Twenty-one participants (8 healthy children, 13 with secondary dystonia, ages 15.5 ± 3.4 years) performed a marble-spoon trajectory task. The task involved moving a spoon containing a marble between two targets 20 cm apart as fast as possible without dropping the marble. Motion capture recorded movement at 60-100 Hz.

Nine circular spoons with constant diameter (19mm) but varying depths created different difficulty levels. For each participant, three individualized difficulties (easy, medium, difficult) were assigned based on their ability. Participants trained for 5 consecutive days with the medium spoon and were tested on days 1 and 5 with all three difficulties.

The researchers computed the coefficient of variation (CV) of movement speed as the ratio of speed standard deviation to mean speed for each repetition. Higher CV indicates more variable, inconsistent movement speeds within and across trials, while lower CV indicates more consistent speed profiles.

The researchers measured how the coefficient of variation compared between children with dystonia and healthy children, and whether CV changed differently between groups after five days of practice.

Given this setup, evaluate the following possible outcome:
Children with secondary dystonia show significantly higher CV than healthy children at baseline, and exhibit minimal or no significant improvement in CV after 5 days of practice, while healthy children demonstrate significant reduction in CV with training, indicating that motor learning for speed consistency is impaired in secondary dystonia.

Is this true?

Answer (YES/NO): NO